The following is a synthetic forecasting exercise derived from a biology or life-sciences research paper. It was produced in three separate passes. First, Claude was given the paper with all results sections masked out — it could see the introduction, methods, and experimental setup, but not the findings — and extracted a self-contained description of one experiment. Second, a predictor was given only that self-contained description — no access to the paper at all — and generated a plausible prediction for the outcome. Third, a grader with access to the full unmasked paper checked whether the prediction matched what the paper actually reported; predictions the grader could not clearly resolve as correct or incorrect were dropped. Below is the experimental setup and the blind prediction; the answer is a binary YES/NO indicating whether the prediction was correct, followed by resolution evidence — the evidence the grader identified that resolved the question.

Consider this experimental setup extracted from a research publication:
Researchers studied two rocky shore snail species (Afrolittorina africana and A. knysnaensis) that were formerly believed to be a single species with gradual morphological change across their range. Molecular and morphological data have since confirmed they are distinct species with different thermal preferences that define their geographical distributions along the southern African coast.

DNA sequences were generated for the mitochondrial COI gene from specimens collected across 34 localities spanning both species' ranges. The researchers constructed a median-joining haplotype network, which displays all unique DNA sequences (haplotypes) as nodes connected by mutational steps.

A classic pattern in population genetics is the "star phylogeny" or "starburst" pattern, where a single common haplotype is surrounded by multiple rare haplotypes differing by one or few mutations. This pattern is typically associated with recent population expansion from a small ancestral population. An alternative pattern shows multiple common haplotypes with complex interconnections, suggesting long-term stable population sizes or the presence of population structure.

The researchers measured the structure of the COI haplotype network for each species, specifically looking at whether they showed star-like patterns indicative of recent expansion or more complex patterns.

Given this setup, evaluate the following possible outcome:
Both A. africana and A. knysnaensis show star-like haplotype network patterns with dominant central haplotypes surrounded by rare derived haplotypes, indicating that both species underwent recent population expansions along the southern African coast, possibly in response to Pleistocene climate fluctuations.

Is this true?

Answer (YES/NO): YES